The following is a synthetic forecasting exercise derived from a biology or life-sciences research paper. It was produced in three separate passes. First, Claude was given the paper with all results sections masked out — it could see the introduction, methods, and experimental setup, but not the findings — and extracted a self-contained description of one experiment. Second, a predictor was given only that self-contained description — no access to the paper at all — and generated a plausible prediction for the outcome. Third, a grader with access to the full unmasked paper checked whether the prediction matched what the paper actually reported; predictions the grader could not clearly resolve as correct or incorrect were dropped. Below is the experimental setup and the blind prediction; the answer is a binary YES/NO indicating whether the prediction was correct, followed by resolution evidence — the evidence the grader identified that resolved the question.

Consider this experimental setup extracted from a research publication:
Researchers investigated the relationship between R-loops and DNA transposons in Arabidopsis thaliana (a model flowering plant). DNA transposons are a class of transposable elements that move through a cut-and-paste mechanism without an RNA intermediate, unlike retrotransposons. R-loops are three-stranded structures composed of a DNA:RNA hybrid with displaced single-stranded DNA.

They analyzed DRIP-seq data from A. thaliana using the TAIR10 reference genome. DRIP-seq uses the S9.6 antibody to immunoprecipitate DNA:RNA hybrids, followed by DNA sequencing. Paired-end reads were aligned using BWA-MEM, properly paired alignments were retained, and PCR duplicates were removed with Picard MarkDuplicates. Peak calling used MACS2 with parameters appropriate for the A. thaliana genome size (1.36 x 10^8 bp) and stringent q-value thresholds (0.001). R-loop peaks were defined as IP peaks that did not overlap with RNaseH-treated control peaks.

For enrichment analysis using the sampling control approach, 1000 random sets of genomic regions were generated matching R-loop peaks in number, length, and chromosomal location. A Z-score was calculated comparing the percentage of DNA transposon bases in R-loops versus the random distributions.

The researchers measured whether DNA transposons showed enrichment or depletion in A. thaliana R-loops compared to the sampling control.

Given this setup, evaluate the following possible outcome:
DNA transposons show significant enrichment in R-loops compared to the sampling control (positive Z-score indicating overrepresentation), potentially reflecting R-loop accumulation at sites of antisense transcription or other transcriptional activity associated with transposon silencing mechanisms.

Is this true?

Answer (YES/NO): YES